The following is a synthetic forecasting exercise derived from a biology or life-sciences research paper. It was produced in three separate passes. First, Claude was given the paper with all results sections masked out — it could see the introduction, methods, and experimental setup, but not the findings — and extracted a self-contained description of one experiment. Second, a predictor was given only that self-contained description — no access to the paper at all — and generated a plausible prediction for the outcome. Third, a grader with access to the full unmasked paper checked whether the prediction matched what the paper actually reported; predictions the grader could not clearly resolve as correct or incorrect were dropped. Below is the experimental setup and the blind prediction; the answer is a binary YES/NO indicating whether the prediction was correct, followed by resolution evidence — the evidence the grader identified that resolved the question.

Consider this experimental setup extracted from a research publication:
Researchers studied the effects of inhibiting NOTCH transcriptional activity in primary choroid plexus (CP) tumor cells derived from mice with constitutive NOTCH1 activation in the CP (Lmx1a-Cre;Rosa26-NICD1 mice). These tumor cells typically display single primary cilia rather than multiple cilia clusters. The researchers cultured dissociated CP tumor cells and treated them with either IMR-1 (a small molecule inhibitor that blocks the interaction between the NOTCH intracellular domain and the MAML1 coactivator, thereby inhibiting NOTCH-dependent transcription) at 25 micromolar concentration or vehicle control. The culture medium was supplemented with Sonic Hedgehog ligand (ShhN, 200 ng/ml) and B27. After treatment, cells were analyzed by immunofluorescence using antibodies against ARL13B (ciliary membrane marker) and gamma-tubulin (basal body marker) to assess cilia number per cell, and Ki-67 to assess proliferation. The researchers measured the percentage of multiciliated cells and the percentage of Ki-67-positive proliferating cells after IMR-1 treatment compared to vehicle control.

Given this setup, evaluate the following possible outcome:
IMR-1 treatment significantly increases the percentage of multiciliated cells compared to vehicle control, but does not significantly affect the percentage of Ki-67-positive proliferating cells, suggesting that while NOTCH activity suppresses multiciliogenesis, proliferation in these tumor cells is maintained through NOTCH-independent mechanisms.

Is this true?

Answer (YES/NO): NO